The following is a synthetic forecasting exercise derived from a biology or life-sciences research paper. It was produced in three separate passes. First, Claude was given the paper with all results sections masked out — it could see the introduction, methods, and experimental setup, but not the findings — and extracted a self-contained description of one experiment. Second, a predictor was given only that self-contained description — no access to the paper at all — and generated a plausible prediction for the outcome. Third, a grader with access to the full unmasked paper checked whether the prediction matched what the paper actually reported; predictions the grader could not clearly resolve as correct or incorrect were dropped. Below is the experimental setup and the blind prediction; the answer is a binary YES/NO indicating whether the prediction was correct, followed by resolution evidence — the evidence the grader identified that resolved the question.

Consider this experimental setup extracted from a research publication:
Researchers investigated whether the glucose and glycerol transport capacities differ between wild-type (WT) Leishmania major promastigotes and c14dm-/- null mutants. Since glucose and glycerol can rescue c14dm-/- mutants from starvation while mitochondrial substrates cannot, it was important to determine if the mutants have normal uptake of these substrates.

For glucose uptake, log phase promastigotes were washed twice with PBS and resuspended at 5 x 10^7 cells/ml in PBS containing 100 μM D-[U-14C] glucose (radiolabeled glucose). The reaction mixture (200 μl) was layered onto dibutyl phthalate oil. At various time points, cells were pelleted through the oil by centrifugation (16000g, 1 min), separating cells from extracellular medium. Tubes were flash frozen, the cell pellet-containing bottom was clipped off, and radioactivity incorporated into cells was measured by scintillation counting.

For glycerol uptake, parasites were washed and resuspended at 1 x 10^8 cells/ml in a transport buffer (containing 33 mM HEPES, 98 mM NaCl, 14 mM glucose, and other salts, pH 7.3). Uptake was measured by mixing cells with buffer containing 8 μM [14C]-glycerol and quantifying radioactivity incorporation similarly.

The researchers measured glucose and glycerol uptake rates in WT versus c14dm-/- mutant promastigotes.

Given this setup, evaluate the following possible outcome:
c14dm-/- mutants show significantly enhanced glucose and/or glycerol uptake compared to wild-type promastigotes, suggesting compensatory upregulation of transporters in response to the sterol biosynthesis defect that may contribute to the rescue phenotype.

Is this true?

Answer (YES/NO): YES